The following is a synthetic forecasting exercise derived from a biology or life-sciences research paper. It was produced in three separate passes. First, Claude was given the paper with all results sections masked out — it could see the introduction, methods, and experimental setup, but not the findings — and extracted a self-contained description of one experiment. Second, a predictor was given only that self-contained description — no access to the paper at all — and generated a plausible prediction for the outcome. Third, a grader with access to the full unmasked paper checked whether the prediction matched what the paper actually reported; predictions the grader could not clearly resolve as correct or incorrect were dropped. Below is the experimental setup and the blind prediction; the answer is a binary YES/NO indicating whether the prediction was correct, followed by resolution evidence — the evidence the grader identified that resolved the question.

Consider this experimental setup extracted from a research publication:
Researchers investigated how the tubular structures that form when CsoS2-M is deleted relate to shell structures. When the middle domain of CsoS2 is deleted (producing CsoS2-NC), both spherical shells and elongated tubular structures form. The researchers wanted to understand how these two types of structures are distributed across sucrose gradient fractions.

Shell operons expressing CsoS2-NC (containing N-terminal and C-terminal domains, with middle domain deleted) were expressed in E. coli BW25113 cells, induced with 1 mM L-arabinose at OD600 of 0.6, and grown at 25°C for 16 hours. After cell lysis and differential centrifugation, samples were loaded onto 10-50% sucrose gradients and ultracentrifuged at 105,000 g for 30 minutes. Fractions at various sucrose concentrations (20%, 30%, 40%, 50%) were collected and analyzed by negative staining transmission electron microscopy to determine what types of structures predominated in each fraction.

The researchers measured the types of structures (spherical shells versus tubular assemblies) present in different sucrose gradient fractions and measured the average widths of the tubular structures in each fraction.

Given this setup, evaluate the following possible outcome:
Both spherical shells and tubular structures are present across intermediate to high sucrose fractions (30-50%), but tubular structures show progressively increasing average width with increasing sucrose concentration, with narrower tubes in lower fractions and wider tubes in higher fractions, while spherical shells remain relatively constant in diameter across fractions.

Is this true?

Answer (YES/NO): NO